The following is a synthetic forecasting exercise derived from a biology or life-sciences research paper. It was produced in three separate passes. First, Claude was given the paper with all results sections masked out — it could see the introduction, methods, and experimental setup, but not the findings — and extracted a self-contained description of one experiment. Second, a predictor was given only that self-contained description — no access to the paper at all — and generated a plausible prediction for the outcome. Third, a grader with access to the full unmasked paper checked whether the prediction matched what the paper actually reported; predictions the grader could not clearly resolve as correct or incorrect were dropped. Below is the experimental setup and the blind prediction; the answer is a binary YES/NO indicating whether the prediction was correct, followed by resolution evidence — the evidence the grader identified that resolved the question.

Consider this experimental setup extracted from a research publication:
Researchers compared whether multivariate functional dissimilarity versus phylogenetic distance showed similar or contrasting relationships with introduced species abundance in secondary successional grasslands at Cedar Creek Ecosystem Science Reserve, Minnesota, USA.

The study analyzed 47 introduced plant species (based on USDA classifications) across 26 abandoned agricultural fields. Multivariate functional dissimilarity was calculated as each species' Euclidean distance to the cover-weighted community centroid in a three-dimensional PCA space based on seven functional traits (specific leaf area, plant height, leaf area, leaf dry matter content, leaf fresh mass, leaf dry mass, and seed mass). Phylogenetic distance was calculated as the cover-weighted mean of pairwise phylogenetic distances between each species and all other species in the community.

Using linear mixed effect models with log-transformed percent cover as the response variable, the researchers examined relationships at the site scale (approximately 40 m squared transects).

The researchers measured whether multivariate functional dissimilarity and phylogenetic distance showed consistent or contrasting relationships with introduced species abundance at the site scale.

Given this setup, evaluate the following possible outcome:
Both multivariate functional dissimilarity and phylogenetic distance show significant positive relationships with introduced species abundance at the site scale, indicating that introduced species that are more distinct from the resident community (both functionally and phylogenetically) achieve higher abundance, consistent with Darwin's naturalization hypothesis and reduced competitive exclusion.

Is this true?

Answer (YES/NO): NO